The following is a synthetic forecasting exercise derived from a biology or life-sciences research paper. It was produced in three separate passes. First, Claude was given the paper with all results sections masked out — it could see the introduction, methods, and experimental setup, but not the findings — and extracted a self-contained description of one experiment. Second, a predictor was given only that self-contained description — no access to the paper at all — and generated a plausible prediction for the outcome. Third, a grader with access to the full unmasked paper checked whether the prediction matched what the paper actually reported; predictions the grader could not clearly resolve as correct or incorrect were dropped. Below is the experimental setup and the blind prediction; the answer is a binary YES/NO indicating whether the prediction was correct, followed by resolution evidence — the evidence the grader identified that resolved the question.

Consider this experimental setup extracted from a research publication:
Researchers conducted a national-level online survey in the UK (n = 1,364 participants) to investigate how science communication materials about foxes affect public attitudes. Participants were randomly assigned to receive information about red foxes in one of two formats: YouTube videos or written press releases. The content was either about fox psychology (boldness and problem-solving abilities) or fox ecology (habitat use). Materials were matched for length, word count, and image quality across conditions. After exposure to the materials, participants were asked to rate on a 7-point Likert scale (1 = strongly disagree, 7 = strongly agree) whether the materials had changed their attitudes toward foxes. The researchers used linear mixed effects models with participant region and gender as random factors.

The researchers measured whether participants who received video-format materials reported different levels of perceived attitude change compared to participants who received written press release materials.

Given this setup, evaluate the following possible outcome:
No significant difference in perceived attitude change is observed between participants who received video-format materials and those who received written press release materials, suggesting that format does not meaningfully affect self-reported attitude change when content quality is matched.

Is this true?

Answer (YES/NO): NO